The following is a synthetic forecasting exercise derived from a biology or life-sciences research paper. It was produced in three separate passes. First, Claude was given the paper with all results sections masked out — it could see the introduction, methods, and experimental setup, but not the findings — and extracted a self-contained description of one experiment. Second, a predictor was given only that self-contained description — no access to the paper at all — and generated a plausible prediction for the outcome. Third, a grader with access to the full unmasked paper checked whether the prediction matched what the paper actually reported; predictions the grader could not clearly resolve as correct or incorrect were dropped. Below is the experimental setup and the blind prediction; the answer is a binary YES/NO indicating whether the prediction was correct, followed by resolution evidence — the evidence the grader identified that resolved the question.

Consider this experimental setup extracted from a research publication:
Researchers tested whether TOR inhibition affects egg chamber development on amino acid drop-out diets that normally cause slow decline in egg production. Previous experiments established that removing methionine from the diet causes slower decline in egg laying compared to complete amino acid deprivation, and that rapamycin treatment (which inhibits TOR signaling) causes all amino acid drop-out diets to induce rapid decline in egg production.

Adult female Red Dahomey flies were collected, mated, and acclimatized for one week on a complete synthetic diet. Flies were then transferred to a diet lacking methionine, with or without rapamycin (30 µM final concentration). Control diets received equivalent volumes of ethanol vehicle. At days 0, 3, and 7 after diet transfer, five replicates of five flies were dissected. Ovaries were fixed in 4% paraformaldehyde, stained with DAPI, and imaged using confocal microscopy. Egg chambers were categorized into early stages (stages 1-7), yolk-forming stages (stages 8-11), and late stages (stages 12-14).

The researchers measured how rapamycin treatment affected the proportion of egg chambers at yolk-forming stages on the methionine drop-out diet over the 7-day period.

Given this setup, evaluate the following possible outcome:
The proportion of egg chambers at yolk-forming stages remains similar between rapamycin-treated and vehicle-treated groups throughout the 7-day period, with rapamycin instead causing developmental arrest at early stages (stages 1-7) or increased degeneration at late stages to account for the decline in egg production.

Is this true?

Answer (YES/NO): NO